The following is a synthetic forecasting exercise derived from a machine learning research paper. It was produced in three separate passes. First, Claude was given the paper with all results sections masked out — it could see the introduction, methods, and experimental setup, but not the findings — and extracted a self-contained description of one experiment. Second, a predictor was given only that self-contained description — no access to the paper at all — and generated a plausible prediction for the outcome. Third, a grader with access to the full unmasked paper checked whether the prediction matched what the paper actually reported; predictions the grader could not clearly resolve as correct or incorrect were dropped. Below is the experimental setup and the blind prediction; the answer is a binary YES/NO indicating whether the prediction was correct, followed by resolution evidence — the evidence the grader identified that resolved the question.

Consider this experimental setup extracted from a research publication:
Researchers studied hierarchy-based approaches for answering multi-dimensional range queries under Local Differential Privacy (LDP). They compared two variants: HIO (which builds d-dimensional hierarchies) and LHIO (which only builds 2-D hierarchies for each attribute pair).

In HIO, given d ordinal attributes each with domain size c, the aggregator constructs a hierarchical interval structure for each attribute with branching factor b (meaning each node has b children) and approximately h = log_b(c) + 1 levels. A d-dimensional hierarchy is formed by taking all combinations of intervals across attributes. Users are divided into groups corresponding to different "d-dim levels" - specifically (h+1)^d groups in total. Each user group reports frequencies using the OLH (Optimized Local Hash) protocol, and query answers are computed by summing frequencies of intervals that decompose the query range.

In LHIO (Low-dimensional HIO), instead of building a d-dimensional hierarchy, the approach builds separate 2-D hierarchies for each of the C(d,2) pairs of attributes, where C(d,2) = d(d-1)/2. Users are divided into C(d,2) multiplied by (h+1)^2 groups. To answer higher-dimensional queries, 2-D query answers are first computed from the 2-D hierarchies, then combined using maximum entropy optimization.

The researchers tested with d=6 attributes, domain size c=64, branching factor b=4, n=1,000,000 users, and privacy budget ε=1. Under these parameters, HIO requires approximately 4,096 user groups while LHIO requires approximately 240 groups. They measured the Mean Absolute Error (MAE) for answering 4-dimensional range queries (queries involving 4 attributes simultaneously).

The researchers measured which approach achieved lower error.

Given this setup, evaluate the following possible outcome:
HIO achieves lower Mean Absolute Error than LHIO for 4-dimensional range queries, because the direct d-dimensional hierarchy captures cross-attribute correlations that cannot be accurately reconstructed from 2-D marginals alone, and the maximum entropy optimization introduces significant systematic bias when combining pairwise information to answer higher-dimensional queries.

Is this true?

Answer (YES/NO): NO